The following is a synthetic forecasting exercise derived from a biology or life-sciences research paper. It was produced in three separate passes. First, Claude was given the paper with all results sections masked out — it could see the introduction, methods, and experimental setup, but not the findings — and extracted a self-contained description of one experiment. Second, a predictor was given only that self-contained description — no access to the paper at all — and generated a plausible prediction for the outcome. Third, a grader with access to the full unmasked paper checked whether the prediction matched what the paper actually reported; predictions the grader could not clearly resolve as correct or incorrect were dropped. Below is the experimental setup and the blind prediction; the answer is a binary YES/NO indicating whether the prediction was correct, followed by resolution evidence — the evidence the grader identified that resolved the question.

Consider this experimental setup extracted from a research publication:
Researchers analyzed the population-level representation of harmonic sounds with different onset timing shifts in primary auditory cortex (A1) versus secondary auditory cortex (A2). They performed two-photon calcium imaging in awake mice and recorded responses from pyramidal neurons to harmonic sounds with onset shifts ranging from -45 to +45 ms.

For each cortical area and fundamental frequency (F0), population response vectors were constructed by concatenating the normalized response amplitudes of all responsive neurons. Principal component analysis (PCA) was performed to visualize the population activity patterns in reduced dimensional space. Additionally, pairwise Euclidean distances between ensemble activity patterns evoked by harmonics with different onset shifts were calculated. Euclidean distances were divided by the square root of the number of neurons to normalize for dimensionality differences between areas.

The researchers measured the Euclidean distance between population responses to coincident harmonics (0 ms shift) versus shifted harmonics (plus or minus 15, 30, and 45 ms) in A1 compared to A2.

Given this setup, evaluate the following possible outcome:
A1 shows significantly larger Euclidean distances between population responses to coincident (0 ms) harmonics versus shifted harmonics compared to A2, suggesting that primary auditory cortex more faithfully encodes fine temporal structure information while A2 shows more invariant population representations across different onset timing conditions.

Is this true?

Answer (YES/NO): NO